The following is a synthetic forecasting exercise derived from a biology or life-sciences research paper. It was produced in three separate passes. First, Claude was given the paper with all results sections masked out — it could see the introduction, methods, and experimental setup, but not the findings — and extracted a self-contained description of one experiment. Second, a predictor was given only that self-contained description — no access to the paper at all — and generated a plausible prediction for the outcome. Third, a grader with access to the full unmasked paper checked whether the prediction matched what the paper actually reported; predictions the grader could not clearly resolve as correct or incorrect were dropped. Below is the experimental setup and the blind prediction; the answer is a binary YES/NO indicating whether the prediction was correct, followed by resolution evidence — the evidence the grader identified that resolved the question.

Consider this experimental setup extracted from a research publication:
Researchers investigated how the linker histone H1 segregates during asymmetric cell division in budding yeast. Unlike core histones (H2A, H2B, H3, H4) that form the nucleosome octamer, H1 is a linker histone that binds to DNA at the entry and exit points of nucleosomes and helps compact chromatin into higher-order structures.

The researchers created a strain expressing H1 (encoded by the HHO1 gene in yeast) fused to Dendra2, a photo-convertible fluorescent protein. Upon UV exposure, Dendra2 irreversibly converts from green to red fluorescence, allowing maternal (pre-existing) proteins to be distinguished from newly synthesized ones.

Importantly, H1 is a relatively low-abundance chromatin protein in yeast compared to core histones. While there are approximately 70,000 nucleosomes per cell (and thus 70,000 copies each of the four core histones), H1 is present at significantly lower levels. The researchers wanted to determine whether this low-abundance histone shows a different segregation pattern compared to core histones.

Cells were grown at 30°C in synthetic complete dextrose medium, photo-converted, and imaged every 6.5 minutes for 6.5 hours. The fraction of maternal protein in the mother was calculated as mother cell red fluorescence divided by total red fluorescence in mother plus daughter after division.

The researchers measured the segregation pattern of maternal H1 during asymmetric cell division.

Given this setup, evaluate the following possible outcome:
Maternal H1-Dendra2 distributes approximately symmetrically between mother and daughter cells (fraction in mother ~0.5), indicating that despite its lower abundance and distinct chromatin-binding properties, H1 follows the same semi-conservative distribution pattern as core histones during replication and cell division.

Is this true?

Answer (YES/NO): YES